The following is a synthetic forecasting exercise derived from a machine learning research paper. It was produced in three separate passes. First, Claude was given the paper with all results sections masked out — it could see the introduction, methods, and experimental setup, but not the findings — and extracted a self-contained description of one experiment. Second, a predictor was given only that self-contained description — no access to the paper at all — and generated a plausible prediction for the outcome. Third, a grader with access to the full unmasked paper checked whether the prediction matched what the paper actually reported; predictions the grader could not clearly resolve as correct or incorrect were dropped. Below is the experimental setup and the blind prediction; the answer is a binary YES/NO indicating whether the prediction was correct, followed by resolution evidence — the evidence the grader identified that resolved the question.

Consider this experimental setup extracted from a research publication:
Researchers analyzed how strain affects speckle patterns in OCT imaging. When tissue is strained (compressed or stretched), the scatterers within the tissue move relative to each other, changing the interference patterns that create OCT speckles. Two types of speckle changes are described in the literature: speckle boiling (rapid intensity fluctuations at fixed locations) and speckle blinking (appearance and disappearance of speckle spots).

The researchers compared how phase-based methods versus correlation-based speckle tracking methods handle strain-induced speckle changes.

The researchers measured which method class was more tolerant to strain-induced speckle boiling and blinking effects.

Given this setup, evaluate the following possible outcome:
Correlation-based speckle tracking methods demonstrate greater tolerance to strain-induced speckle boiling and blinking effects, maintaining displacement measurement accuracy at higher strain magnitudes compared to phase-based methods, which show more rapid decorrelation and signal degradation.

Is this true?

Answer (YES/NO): NO